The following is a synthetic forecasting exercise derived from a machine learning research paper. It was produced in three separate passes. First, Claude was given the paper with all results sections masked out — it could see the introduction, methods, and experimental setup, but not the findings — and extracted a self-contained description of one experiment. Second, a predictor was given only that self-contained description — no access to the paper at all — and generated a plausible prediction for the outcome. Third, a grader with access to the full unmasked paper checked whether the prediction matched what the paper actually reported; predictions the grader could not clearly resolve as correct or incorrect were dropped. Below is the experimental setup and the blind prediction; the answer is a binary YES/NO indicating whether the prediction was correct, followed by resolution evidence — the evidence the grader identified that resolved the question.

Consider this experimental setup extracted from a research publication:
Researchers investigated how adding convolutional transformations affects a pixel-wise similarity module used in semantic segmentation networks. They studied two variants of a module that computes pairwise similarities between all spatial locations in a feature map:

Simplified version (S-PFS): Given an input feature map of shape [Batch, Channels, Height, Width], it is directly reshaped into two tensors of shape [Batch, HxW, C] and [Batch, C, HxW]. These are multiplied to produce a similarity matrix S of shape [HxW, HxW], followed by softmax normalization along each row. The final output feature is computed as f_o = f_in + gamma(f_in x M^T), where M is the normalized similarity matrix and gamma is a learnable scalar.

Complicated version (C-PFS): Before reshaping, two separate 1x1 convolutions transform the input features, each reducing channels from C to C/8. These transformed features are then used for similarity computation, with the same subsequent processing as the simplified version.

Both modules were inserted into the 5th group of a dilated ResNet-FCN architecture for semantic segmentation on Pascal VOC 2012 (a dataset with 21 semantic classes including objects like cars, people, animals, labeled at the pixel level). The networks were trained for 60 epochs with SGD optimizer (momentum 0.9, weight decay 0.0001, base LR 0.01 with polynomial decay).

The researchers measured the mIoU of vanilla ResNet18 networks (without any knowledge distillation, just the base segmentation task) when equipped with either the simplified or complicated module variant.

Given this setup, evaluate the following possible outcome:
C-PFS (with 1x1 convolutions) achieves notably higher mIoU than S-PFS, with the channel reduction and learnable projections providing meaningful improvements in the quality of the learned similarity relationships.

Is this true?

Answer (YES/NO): YES